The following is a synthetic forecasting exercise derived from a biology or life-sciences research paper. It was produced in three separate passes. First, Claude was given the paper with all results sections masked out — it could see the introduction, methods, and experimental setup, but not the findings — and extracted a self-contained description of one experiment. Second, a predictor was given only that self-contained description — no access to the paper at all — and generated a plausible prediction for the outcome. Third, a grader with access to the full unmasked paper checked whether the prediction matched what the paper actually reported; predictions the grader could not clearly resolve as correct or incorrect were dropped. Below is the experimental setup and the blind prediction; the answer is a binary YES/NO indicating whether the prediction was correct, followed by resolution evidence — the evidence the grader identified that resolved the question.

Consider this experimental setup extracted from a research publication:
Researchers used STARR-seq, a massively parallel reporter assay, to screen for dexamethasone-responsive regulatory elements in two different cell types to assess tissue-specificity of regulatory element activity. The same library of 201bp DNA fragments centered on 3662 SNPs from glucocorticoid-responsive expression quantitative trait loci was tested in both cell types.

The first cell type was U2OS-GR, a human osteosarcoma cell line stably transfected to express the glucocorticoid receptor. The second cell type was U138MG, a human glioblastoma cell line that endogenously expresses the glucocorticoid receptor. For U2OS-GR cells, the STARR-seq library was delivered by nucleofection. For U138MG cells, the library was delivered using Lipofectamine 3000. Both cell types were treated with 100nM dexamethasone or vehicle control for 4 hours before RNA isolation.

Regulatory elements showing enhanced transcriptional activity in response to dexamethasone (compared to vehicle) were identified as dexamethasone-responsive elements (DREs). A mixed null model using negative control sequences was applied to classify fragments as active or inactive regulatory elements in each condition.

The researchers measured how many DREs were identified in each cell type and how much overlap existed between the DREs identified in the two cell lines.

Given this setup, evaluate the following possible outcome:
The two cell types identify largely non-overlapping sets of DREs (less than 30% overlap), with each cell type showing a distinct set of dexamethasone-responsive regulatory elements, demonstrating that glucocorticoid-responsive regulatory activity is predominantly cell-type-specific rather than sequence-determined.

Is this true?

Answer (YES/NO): YES